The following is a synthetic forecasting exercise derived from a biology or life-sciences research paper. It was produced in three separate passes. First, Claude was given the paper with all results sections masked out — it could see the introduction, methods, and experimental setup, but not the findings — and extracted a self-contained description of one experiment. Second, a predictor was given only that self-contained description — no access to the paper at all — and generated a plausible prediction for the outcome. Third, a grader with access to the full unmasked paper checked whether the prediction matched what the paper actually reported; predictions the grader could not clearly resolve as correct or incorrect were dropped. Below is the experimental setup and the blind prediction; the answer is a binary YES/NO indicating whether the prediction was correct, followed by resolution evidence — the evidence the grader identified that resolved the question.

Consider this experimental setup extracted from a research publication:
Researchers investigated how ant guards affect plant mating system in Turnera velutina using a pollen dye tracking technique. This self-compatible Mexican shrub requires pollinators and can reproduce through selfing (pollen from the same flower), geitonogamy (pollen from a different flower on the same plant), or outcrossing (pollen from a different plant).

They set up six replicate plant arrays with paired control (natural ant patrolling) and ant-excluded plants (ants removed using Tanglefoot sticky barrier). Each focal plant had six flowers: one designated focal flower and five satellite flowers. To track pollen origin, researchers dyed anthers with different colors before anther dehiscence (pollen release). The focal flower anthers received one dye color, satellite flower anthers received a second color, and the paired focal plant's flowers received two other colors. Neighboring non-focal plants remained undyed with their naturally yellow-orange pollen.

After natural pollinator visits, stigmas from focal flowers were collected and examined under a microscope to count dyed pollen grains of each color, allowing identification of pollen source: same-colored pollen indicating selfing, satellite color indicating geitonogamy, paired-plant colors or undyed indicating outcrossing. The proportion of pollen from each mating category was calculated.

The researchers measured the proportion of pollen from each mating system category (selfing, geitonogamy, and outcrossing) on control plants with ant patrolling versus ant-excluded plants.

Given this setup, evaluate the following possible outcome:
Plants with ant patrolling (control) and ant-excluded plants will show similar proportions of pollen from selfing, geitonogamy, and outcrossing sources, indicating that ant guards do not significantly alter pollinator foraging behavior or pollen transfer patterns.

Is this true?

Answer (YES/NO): NO